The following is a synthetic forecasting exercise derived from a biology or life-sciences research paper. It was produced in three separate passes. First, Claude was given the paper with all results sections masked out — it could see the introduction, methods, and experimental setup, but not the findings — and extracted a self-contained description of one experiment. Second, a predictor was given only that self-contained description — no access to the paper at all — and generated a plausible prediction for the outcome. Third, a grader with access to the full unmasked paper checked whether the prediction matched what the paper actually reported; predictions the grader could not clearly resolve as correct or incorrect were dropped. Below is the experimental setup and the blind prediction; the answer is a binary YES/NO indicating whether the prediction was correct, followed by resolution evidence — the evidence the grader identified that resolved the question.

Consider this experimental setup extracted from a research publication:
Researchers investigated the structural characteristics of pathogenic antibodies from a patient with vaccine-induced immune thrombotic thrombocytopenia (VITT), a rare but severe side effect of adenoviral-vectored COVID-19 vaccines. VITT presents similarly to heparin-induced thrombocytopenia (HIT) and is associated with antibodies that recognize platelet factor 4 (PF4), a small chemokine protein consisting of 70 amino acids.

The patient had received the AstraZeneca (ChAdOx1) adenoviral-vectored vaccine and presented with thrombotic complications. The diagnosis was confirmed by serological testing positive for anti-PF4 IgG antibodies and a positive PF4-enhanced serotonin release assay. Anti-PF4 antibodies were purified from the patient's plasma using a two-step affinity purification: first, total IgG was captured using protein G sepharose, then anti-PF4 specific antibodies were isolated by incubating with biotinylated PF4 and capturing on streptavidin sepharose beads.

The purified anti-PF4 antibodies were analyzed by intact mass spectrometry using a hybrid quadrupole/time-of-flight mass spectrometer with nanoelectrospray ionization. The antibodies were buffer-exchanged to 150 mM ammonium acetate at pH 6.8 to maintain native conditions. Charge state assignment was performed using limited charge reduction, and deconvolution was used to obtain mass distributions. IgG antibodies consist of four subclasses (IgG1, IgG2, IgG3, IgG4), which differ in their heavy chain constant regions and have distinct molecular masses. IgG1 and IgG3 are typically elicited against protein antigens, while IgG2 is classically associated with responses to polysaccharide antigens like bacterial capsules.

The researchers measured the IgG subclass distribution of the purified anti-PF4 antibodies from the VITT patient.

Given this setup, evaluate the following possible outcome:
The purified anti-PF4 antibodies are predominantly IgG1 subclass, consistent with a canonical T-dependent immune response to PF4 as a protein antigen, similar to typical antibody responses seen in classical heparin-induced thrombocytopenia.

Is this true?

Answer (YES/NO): NO